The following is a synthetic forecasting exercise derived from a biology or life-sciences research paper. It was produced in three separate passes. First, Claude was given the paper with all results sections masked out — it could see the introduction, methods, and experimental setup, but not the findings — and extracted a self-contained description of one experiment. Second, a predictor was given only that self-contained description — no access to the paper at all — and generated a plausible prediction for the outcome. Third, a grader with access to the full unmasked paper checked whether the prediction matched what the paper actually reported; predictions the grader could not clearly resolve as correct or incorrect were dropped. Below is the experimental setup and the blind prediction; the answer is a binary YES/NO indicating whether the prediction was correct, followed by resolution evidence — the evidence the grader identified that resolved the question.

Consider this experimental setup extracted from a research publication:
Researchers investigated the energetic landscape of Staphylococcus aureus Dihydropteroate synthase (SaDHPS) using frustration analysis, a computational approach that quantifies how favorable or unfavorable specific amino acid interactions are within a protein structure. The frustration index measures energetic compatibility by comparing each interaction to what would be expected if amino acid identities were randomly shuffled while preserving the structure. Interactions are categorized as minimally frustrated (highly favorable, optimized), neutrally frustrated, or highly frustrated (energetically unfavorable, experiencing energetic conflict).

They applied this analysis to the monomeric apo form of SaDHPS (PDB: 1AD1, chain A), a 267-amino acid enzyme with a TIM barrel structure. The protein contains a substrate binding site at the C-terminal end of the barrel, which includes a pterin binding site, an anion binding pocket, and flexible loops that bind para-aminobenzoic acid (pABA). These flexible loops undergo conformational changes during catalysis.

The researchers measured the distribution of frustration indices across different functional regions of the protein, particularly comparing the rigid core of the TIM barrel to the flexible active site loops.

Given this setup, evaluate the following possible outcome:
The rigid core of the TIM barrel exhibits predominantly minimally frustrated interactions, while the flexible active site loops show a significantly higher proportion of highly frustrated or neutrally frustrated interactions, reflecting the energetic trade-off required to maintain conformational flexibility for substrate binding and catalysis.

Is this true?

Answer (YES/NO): NO